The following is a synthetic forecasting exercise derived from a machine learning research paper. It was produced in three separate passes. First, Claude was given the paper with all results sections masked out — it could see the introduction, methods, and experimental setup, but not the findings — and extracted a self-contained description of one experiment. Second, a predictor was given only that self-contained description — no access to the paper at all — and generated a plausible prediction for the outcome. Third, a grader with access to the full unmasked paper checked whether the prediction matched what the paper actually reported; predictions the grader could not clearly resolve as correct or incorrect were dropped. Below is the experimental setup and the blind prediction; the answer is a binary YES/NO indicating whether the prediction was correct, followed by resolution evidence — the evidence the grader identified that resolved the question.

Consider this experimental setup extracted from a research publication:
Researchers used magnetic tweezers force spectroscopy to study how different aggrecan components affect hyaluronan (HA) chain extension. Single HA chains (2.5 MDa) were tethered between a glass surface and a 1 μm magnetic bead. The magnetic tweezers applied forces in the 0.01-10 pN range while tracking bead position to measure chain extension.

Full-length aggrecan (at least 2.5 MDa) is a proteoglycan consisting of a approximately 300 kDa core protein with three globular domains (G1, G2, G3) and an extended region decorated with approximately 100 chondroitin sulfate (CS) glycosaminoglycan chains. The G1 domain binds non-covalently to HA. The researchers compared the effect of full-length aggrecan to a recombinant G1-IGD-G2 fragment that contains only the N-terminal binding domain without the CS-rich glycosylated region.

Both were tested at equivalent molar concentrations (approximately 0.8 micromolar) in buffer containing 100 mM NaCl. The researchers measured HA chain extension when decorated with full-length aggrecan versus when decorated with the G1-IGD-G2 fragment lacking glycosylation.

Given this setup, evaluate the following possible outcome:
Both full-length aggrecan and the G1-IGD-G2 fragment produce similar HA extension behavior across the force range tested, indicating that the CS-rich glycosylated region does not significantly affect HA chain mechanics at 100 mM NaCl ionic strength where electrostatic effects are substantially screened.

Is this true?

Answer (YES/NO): NO